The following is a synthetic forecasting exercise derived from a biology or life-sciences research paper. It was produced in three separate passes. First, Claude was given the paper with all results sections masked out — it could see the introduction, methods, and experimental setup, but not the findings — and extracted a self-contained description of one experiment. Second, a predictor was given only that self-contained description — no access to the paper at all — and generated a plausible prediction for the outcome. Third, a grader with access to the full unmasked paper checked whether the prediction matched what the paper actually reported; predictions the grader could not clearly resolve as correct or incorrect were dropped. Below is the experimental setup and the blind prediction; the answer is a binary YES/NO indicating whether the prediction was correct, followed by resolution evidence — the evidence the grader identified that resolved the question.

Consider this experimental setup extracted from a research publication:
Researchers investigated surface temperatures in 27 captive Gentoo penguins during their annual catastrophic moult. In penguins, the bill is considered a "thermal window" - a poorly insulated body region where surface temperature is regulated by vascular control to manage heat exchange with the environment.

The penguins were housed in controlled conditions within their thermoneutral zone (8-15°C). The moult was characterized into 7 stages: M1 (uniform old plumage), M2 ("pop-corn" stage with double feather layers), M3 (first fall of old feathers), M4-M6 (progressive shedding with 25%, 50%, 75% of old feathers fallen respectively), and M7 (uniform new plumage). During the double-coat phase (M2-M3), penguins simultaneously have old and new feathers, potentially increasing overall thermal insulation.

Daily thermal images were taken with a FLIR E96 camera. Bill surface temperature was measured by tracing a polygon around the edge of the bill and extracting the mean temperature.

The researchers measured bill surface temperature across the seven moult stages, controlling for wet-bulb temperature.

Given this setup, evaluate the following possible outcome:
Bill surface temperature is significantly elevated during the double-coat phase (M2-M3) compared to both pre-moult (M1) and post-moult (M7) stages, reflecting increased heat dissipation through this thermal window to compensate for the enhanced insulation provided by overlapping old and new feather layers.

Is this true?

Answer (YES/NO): YES